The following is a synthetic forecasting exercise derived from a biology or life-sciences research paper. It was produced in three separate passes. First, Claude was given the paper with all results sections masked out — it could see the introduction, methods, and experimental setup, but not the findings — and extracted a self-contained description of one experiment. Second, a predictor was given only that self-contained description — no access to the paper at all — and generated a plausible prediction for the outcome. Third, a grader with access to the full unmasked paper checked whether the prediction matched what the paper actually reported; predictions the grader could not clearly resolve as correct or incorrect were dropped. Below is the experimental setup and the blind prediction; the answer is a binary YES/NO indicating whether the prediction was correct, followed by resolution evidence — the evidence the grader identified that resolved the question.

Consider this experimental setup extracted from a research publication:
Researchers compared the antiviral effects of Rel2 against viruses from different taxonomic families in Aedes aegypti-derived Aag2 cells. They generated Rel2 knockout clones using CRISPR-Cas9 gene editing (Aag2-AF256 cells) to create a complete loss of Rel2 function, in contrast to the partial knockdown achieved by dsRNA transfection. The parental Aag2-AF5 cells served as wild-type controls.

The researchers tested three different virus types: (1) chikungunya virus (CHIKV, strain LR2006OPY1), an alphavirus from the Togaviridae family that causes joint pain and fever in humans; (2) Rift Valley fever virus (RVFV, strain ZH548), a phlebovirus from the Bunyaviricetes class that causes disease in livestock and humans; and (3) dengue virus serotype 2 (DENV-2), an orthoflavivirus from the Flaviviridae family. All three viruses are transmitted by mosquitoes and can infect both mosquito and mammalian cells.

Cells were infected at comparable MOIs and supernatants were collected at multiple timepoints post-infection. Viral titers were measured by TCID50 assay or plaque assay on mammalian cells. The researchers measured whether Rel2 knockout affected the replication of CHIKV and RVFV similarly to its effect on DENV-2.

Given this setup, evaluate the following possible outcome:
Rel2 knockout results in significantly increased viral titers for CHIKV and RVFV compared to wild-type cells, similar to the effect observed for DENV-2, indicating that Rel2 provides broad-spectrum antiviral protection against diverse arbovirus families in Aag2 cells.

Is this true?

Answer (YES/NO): NO